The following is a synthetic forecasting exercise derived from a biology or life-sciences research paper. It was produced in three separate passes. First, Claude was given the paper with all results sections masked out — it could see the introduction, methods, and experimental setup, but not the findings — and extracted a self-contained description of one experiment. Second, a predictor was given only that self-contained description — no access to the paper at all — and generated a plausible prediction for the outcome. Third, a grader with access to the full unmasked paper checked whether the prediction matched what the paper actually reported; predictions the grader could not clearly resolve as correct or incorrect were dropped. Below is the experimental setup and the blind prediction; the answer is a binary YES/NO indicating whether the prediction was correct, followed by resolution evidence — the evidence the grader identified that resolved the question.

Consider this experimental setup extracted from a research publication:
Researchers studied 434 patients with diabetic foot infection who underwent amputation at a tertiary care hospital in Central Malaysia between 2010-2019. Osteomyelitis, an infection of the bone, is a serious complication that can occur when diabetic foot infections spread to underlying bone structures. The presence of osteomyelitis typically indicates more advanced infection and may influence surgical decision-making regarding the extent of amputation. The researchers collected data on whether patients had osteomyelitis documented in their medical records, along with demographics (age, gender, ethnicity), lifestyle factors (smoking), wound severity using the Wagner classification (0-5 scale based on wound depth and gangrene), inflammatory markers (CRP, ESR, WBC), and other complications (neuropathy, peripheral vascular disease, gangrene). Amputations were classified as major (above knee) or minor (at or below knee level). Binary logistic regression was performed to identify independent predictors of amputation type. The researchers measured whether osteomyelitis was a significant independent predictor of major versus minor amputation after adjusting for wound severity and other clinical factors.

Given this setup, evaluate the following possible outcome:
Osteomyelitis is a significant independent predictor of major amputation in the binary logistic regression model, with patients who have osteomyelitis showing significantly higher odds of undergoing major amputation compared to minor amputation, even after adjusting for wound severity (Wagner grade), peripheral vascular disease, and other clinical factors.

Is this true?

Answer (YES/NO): NO